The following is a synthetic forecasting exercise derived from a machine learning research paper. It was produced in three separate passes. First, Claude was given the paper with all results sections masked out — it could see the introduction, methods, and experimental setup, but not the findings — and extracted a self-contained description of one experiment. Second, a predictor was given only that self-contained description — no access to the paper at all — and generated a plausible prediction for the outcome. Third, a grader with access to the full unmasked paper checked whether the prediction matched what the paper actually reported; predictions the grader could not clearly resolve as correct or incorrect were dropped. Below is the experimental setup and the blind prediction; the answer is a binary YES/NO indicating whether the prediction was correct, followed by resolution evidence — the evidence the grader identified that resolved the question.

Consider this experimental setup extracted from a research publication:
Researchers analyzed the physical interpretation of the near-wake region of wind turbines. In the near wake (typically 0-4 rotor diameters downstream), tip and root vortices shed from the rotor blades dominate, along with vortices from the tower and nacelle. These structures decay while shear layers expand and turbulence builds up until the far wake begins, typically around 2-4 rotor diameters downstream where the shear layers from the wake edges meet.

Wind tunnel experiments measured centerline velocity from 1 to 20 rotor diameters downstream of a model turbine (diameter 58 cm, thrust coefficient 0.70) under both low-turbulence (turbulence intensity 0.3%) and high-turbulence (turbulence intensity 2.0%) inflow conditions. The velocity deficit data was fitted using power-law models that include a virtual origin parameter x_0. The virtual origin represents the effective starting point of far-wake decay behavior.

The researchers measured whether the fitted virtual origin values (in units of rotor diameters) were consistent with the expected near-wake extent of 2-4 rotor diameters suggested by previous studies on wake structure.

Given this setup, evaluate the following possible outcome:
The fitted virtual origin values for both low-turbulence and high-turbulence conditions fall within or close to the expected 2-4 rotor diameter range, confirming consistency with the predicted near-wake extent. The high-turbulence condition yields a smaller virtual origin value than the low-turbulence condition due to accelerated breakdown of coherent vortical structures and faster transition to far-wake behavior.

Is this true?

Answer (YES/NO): NO